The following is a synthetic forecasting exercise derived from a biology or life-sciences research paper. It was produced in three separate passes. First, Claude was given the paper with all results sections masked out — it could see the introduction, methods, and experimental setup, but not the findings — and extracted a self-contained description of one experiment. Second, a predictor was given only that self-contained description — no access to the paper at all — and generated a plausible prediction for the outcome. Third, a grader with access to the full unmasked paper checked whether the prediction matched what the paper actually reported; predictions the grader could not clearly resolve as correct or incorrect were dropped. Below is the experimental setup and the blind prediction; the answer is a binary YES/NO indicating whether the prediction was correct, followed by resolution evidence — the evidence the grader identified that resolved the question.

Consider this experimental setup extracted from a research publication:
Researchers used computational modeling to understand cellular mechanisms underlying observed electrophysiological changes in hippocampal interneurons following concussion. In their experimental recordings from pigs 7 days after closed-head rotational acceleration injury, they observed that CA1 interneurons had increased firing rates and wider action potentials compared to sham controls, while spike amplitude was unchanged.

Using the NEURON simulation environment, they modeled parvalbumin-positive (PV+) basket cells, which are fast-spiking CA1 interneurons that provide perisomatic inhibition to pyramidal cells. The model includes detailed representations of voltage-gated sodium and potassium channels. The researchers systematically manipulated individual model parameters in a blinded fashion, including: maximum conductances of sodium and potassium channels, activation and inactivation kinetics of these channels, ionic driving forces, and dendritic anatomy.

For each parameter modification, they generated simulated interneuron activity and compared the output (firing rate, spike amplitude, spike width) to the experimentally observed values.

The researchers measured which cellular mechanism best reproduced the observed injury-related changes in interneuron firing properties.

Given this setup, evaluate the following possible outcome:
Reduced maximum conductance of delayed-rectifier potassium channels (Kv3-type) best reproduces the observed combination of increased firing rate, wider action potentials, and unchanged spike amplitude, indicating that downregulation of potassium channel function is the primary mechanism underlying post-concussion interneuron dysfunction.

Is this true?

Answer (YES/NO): NO